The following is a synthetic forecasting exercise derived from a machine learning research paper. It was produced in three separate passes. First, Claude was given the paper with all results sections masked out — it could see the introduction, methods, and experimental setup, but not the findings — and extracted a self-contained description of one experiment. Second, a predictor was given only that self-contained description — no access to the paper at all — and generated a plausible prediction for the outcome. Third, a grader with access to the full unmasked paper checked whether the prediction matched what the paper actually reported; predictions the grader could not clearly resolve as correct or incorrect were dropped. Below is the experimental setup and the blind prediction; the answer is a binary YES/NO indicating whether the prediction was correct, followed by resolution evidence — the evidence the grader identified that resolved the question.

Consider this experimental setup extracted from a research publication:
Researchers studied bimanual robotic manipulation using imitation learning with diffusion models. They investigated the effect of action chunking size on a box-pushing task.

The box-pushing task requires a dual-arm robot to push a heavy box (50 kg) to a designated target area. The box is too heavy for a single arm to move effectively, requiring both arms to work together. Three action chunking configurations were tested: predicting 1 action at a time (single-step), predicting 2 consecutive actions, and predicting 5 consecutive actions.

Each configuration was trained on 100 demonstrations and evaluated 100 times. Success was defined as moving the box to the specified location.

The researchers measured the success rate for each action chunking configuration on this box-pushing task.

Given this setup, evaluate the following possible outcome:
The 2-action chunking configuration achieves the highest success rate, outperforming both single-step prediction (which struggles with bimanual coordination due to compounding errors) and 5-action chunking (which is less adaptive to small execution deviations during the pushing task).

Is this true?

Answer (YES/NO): NO